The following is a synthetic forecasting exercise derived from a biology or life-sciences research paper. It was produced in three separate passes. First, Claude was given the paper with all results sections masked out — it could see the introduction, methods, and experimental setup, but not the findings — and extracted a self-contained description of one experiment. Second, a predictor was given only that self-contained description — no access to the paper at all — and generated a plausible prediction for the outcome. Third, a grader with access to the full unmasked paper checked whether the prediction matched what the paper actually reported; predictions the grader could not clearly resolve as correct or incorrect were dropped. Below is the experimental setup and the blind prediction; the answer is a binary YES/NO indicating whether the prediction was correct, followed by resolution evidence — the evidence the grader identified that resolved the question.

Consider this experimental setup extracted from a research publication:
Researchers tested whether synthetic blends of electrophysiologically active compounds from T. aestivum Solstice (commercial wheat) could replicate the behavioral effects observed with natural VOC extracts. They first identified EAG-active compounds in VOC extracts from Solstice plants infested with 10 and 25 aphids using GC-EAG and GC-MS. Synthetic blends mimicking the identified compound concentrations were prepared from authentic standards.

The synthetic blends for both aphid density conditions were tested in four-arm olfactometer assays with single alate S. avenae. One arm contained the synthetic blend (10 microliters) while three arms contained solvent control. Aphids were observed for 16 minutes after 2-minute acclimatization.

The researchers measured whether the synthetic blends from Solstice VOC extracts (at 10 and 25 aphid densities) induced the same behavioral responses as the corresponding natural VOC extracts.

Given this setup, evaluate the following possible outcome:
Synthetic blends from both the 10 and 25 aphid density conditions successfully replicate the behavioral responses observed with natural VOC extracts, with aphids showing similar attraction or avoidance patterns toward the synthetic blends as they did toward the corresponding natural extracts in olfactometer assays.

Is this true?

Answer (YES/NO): YES